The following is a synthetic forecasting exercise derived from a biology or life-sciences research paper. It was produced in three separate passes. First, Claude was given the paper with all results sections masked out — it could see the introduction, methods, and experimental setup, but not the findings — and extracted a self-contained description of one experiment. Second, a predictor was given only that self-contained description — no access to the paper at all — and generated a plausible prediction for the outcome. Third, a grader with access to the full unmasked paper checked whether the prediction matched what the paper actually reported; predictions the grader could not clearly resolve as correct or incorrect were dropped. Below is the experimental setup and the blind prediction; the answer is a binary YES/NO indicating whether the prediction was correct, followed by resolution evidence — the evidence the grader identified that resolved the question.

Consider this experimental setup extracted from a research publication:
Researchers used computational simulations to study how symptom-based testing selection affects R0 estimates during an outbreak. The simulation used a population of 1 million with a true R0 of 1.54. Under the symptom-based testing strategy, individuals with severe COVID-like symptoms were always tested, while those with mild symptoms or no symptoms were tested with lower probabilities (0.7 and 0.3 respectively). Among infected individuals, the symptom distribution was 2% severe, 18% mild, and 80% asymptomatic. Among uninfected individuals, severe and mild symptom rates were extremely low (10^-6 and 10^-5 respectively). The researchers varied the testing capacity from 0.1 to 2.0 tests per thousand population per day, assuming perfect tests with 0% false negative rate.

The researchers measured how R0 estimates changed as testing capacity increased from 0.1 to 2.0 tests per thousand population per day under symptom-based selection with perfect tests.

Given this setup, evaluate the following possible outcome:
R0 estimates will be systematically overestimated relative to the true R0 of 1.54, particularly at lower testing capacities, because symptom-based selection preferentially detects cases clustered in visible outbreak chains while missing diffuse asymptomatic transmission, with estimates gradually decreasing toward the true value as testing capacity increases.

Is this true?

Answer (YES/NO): NO